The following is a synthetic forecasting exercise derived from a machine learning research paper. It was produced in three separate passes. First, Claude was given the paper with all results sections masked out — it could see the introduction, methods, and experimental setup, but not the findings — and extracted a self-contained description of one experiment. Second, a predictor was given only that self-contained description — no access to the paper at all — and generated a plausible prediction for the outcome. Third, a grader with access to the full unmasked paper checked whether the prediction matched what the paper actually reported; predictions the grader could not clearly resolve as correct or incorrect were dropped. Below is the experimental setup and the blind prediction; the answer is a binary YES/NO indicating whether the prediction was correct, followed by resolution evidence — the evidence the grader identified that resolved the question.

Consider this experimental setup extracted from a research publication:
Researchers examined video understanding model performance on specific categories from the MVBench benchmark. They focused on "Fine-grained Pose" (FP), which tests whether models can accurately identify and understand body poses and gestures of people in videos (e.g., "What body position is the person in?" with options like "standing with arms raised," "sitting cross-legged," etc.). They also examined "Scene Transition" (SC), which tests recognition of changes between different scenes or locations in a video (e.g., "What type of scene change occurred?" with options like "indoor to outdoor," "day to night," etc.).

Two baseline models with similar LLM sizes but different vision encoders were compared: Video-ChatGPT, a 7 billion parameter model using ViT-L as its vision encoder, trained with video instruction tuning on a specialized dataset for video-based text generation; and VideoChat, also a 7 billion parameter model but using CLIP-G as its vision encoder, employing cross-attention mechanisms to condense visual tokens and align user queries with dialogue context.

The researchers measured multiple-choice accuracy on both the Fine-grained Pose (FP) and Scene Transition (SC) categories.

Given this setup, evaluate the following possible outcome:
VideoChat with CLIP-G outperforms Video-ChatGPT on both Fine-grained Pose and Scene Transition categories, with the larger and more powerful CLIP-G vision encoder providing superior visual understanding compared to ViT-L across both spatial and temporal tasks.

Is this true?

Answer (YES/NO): NO